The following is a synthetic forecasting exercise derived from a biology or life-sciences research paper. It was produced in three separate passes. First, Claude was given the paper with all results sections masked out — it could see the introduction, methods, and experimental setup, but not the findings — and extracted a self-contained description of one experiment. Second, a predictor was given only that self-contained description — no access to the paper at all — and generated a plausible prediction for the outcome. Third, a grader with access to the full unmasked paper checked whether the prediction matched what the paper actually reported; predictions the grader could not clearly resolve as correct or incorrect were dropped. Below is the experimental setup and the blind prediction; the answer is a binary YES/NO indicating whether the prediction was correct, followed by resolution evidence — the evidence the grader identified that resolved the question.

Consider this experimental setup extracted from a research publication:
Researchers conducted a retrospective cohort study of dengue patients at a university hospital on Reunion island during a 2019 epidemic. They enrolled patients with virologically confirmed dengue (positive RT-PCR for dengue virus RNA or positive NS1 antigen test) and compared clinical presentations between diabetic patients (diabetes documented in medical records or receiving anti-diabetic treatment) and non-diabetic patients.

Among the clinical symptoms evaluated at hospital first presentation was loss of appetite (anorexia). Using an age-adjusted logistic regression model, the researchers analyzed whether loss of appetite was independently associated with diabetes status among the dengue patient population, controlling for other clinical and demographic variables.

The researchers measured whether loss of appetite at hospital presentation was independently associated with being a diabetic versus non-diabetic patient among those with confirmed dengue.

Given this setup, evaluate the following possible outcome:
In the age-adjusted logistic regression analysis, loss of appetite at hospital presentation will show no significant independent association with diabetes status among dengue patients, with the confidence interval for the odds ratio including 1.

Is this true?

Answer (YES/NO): NO